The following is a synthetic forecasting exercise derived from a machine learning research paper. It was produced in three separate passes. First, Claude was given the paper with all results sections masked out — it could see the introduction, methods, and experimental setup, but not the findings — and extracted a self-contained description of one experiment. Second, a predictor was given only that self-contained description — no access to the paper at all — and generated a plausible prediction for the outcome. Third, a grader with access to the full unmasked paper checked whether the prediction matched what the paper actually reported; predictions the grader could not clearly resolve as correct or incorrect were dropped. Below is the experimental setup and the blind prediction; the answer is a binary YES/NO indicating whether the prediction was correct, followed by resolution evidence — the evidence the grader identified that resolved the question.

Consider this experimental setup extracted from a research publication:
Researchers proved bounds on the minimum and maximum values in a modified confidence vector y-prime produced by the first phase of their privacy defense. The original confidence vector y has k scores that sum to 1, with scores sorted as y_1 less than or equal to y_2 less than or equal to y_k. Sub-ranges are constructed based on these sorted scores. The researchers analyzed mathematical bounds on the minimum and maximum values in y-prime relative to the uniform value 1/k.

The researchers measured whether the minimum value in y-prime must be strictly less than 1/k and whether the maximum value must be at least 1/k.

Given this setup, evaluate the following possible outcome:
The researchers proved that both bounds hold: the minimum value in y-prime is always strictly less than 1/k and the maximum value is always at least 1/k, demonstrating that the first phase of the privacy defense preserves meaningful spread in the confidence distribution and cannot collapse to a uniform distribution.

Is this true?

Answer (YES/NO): YES